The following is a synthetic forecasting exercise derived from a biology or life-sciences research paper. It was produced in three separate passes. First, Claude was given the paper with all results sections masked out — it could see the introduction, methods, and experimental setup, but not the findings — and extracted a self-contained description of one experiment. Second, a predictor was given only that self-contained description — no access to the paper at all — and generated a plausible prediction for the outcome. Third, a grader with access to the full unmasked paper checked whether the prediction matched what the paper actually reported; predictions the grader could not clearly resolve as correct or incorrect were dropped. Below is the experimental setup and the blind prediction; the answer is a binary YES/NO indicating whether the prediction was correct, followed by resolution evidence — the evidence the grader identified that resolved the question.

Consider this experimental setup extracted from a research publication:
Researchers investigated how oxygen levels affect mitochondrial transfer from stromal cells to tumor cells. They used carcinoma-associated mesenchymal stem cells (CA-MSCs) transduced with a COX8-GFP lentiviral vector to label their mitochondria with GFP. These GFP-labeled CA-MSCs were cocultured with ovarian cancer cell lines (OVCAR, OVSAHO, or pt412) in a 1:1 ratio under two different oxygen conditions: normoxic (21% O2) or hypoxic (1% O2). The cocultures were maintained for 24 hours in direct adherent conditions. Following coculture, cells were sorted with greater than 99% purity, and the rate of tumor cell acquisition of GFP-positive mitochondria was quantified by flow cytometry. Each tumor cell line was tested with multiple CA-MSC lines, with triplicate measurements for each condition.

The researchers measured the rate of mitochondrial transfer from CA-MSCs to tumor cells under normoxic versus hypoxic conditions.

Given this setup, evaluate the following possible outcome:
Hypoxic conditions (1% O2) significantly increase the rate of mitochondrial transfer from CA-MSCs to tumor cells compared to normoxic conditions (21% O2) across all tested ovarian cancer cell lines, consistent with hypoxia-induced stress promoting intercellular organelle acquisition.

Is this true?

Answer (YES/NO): NO